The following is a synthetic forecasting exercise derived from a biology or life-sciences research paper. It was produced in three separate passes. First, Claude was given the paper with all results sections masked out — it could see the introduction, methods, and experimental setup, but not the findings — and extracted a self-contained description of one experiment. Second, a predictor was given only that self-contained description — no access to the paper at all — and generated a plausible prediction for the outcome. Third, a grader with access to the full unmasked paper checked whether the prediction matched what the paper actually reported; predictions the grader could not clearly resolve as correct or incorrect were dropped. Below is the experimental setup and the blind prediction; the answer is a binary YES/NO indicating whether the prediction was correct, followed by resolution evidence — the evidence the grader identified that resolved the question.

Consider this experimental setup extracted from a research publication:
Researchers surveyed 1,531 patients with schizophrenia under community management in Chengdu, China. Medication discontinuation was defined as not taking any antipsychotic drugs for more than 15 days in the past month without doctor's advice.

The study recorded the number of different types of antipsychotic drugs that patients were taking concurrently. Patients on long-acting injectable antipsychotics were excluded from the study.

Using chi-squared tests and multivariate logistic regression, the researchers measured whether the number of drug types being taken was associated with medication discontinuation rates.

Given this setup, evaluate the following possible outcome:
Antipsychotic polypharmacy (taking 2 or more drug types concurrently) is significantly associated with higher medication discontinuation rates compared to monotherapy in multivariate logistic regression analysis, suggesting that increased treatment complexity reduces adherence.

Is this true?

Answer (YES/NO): NO